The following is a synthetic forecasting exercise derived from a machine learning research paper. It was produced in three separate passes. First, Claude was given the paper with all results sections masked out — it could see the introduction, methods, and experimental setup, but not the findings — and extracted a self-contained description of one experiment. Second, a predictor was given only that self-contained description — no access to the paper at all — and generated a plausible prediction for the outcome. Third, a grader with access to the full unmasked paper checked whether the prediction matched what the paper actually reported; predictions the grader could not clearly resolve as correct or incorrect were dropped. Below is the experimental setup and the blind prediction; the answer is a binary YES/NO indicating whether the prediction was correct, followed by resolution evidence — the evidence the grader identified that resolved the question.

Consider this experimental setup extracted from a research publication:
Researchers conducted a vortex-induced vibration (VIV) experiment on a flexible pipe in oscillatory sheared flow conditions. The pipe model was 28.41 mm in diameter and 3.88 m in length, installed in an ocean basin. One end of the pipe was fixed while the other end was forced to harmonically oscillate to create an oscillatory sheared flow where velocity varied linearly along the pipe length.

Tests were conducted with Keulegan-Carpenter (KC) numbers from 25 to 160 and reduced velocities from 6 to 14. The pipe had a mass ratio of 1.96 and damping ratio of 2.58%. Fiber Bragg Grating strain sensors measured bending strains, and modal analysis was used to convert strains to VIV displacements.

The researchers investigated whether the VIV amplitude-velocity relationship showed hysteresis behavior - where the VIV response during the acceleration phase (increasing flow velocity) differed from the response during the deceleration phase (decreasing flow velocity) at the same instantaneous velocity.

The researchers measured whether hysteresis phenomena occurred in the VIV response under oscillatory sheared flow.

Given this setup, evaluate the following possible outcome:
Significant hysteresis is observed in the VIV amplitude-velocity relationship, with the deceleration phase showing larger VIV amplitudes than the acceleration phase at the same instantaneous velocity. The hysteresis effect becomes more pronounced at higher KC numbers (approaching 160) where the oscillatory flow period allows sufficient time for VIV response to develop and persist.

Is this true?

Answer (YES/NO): NO